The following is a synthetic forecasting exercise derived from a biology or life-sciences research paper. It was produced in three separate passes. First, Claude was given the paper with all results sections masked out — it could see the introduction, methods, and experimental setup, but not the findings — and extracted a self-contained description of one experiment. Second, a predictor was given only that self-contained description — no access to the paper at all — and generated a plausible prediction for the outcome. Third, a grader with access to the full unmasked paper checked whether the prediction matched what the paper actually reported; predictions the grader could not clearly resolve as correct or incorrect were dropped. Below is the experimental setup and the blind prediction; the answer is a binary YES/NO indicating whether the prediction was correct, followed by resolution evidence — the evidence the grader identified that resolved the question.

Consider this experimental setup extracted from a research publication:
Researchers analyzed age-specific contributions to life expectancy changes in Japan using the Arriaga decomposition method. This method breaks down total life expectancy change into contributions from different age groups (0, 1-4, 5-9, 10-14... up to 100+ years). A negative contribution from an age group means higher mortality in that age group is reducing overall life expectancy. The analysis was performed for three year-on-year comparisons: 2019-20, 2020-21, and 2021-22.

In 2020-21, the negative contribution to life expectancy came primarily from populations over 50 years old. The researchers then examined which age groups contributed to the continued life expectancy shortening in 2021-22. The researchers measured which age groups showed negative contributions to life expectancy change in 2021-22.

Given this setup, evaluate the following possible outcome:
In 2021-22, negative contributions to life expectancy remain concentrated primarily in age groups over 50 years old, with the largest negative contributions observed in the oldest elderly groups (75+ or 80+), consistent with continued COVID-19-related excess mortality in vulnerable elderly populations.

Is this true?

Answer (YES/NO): NO